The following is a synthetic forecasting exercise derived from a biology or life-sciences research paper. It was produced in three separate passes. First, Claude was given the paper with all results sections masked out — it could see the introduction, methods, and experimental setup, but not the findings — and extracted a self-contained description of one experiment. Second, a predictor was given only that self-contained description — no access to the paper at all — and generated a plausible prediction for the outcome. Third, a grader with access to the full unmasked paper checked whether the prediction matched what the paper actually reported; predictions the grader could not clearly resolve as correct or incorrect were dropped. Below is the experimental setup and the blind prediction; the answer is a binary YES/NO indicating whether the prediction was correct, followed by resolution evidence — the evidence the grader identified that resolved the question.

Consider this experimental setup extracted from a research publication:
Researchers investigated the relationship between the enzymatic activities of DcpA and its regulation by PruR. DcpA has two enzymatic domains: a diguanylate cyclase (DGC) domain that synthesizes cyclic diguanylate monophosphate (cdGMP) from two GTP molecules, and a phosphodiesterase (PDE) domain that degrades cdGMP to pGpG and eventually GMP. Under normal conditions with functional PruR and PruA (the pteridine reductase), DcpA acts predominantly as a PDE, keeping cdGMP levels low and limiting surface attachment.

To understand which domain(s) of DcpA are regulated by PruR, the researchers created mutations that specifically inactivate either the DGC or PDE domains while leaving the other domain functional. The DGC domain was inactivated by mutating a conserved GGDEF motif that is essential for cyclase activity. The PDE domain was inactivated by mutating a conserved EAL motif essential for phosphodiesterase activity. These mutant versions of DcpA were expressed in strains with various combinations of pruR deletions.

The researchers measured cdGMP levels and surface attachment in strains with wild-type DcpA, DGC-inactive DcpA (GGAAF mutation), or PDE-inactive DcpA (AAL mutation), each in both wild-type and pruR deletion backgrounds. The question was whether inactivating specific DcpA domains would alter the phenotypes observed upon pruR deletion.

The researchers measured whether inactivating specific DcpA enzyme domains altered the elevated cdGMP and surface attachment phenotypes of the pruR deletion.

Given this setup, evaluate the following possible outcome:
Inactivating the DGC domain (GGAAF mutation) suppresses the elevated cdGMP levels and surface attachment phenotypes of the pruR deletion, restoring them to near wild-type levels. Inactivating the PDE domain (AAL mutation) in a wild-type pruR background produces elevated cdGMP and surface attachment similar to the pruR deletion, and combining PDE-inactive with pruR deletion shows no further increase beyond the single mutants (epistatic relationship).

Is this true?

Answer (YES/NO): NO